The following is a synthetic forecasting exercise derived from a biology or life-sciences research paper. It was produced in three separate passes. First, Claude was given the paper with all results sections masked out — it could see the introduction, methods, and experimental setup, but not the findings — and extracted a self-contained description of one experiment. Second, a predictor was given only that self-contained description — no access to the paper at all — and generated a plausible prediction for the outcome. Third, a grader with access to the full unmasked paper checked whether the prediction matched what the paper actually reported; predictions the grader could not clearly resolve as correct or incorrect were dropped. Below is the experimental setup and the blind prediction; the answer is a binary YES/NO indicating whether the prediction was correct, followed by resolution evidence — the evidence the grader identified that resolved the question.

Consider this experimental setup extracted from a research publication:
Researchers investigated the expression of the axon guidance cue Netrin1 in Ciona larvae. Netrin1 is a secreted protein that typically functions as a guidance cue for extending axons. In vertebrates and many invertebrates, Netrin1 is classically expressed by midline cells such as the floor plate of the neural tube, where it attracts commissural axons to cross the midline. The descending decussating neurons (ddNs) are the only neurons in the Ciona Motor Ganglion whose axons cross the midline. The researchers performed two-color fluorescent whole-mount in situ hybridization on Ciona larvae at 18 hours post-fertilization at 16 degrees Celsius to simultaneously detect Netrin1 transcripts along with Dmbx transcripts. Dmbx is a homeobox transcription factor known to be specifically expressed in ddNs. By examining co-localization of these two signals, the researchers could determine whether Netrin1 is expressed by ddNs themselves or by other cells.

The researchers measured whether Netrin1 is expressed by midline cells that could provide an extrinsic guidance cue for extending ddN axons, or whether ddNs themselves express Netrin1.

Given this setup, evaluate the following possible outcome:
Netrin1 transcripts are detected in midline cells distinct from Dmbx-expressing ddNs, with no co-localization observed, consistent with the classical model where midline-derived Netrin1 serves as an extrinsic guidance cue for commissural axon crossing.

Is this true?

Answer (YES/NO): NO